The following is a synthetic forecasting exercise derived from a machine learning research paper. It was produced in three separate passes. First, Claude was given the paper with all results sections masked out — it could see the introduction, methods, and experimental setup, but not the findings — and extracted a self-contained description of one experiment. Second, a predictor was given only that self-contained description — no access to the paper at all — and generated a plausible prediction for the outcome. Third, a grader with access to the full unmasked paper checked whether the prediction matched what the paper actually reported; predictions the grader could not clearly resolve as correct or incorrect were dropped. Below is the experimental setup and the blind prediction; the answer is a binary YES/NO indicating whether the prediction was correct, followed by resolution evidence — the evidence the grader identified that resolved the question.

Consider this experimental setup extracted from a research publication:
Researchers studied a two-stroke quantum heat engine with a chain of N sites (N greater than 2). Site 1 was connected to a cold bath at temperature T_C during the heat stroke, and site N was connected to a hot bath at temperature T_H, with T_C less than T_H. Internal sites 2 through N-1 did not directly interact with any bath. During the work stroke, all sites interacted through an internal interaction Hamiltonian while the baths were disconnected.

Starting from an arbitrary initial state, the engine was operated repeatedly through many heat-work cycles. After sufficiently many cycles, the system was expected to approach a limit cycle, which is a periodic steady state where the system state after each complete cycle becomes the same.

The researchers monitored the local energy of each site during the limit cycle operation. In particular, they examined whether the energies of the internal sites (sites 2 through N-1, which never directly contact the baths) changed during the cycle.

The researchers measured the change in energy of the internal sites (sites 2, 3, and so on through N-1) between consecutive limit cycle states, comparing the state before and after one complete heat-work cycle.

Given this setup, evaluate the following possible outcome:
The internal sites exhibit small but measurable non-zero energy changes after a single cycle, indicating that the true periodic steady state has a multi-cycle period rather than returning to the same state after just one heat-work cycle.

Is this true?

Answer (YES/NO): NO